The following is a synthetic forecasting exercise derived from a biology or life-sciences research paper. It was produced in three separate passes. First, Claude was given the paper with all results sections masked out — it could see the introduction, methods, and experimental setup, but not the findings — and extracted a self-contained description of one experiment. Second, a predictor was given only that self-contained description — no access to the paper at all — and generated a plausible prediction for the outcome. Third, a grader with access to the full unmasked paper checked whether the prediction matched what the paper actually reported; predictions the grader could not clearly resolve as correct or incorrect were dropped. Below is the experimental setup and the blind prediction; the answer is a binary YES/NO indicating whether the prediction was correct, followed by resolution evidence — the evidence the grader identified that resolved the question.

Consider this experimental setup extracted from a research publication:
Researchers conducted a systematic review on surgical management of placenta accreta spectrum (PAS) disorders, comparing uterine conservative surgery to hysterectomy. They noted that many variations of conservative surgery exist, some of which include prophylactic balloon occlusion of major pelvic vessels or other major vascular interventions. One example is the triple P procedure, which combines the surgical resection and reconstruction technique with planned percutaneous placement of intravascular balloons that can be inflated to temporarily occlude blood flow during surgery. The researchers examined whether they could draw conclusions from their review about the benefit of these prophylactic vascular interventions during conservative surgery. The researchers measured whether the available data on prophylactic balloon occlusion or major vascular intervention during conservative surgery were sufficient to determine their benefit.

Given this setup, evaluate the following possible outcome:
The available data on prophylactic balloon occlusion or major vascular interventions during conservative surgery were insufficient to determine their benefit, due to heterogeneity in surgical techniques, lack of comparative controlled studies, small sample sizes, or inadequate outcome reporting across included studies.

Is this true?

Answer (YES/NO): YES